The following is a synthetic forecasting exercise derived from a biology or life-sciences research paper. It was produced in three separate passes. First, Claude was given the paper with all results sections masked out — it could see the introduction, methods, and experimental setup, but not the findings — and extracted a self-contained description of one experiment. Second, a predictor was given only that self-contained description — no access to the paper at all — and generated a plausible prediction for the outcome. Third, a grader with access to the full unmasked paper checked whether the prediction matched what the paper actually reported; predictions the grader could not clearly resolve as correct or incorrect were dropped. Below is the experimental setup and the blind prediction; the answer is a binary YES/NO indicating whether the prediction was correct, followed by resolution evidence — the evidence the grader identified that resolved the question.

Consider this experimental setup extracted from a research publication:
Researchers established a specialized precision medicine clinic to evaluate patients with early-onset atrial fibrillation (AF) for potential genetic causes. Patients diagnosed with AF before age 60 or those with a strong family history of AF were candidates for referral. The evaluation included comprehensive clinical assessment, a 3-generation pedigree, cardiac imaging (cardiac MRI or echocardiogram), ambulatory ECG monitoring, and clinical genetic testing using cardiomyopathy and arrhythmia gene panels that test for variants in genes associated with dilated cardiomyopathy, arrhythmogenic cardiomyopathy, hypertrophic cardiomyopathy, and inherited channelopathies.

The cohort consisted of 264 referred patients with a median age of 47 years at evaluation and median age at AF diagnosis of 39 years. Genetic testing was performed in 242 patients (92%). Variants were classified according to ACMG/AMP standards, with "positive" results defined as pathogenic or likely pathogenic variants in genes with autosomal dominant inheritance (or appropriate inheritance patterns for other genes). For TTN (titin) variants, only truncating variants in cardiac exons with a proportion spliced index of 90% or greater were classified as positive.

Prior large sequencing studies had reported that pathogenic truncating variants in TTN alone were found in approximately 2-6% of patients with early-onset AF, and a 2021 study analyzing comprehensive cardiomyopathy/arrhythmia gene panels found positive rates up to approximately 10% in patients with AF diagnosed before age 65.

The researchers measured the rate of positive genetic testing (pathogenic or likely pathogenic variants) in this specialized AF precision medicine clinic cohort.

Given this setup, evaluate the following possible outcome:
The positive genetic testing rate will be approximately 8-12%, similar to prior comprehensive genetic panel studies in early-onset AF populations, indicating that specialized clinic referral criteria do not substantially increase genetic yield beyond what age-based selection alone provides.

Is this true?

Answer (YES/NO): NO